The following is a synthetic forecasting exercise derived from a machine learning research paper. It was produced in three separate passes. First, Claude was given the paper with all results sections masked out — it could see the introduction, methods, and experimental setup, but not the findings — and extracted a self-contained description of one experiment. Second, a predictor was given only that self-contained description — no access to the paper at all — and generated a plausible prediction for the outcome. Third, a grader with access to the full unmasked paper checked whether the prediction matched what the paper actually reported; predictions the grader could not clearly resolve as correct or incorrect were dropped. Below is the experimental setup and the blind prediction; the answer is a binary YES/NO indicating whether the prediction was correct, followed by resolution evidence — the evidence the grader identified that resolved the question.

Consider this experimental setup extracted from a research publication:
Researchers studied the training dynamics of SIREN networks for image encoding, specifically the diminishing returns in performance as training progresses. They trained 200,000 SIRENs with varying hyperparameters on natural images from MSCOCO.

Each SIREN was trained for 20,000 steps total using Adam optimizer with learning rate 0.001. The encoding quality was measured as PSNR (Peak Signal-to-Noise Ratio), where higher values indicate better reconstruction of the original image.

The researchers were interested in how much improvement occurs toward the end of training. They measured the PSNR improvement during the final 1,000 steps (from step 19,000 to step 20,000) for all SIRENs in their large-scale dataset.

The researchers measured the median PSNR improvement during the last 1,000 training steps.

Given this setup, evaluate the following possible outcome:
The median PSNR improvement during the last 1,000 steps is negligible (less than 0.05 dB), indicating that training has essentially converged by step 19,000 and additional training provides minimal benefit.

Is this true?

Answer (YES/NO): YES